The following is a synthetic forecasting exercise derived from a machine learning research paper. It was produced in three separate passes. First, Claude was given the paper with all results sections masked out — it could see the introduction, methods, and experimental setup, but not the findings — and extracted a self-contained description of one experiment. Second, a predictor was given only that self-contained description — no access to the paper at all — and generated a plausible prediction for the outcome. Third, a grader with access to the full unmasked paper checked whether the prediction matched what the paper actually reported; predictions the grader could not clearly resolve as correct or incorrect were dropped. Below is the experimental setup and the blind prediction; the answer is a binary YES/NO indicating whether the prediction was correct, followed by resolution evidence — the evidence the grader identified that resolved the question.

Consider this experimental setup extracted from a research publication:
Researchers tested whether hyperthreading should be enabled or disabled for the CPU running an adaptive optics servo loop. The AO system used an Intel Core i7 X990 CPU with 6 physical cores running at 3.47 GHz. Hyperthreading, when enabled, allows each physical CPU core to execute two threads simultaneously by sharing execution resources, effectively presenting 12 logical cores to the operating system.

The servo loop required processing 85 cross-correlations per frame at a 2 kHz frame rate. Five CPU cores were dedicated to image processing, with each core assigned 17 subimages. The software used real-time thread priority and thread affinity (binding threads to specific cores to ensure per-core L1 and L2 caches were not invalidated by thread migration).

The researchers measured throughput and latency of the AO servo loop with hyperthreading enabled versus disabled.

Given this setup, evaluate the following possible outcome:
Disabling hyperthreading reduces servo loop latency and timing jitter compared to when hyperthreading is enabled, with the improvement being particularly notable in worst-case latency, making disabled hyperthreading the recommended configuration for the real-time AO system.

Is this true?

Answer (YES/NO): NO